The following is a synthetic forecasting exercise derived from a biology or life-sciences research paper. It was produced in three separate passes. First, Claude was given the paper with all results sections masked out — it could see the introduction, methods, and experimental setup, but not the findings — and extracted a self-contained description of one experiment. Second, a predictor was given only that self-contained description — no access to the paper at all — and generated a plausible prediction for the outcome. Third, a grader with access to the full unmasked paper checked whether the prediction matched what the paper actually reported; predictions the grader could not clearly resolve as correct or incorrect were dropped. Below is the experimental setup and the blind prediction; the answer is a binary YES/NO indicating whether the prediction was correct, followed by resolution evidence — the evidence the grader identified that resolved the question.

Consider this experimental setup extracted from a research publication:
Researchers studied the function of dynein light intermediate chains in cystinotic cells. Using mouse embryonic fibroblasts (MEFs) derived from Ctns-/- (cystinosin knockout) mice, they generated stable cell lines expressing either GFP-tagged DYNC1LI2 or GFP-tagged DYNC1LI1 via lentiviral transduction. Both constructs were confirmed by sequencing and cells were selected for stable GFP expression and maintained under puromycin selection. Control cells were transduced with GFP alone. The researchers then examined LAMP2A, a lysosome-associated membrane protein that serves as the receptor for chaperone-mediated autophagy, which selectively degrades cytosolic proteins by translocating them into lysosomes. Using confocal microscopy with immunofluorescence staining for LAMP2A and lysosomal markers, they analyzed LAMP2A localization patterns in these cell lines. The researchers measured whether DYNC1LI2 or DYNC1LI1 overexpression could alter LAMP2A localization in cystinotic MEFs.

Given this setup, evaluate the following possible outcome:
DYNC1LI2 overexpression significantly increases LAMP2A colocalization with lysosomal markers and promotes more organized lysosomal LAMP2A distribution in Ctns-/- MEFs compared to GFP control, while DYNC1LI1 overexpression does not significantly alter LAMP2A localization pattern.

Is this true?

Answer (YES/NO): YES